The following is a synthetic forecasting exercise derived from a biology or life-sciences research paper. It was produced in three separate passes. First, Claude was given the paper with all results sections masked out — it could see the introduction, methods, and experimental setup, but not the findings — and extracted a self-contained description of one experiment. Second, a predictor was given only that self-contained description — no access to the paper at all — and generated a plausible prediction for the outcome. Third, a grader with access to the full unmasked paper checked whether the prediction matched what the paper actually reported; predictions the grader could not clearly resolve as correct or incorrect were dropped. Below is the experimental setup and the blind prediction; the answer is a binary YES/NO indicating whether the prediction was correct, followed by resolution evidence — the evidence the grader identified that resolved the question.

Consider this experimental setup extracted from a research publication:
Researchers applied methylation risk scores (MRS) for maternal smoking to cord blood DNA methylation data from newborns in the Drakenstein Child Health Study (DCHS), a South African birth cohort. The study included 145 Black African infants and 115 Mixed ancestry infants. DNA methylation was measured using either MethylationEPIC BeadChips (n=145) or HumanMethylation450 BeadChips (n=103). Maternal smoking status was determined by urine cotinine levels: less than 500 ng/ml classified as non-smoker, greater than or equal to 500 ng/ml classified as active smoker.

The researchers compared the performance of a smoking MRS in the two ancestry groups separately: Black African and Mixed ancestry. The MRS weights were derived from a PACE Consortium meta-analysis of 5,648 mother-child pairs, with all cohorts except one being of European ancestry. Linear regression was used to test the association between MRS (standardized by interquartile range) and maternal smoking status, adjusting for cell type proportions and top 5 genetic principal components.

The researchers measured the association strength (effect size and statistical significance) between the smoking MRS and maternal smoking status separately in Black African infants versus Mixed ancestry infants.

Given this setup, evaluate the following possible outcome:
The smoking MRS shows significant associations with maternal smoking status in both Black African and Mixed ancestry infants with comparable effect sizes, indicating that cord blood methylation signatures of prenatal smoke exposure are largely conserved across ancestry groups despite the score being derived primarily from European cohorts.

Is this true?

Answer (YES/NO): NO